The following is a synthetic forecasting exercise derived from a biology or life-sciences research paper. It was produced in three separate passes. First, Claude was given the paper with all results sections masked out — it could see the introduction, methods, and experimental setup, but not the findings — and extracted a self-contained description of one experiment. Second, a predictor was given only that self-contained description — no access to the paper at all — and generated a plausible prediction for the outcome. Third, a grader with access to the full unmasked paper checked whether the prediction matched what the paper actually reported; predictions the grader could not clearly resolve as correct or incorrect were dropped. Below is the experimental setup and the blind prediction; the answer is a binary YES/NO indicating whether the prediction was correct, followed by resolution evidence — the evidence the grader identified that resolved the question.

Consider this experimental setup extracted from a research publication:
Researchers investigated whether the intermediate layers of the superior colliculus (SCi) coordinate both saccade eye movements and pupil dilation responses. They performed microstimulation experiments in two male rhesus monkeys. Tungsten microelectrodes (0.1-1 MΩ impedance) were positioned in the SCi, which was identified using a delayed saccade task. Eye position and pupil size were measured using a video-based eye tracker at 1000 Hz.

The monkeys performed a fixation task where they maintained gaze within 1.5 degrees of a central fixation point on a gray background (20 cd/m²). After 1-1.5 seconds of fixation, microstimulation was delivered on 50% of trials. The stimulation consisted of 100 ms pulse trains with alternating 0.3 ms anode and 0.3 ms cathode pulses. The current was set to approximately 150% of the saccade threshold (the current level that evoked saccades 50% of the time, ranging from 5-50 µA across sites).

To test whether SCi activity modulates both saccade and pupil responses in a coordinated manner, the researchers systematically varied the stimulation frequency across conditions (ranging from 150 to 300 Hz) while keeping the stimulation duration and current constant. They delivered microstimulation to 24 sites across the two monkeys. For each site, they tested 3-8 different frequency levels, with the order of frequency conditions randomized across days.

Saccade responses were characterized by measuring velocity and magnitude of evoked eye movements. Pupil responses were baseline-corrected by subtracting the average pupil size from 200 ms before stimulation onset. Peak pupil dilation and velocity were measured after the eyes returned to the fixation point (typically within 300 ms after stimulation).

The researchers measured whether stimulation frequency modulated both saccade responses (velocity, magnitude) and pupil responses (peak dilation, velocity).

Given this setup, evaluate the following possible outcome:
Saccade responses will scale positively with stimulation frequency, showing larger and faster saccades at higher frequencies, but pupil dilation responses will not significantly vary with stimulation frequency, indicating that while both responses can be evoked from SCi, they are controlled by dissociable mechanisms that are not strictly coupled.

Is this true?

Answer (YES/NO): NO